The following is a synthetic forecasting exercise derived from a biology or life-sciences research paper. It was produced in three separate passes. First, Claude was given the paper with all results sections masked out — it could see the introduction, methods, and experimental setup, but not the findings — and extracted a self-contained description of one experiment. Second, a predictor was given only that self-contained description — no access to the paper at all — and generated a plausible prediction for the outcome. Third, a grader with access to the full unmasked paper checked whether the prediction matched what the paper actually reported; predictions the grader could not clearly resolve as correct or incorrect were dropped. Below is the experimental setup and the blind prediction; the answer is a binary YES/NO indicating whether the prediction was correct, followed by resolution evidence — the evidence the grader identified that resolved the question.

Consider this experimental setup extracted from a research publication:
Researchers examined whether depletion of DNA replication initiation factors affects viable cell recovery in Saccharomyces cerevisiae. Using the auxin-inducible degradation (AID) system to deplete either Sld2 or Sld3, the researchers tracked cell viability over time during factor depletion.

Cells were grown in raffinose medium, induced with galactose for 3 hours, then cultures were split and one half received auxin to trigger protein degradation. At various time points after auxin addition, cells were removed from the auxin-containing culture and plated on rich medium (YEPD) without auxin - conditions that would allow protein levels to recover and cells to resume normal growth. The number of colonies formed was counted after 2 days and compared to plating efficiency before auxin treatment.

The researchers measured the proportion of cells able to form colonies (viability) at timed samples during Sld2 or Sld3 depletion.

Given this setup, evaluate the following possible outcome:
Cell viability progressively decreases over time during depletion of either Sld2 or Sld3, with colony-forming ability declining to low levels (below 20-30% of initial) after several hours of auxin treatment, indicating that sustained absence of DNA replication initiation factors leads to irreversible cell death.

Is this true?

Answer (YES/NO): NO